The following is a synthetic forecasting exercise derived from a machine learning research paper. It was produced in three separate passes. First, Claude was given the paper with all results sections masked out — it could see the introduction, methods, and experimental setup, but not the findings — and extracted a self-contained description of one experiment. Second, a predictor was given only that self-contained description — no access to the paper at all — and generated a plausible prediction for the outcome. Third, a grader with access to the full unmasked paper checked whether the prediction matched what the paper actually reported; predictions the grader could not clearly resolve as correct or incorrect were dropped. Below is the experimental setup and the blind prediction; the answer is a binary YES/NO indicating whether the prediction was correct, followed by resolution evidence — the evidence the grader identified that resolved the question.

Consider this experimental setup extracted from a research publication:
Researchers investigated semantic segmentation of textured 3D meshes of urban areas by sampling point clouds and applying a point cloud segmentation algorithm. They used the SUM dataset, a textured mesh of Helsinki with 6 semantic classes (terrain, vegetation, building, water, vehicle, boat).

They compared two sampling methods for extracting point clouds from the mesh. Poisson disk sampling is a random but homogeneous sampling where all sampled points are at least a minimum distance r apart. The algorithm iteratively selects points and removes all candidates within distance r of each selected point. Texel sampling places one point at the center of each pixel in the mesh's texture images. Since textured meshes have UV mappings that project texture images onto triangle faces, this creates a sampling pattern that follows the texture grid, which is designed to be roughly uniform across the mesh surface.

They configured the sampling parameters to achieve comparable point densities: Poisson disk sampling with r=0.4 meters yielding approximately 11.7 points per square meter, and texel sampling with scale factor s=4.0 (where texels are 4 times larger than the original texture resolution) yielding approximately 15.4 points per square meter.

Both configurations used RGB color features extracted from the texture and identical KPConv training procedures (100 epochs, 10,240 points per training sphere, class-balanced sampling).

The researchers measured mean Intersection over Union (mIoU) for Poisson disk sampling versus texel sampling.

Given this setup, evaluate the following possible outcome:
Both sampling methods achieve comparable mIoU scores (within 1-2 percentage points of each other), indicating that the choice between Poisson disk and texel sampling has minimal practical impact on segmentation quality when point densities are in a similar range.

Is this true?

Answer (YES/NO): NO